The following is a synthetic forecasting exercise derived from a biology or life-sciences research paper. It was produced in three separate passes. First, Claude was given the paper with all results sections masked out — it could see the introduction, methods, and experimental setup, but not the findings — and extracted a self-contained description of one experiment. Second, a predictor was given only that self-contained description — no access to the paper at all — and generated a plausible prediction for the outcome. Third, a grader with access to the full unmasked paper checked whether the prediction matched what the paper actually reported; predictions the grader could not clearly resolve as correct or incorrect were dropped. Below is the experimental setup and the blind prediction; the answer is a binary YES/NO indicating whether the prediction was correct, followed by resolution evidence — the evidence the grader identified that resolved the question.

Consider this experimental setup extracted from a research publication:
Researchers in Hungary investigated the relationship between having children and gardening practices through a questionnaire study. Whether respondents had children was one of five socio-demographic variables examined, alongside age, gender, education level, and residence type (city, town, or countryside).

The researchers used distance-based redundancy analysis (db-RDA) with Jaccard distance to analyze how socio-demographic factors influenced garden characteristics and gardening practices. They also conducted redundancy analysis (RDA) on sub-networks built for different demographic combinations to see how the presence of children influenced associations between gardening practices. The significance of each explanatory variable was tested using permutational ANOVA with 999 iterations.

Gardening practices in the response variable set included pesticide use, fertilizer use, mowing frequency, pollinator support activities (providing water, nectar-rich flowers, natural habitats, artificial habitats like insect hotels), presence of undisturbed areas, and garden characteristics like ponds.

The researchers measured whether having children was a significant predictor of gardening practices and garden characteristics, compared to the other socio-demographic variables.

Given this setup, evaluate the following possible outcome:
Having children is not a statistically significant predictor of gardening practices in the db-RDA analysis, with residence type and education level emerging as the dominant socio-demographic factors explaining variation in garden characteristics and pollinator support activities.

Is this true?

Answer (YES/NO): NO